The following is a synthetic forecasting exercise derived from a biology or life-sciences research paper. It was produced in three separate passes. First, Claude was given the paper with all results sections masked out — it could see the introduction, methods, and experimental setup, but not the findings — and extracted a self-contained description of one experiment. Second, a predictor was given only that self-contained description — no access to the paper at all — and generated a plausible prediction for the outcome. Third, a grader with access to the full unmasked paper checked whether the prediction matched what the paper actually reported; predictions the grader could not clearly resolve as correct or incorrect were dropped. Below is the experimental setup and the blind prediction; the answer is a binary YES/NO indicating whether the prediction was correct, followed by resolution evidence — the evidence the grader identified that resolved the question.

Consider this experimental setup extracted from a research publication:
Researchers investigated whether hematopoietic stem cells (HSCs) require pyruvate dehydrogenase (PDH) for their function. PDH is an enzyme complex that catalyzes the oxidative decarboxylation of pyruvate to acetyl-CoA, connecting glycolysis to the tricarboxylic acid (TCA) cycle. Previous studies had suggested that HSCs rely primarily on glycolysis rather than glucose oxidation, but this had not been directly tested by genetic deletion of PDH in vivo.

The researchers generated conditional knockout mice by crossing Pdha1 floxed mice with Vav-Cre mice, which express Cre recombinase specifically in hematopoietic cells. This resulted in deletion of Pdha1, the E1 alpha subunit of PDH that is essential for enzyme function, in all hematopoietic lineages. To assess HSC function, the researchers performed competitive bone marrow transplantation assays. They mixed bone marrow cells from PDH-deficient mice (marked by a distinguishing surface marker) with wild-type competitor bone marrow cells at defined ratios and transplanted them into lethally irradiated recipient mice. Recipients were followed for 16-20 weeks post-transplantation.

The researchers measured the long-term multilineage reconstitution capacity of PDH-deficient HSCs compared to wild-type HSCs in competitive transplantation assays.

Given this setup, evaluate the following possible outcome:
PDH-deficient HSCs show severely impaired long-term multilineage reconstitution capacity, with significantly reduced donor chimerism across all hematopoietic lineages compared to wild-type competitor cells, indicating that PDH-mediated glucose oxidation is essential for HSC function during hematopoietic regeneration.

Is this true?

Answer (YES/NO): NO